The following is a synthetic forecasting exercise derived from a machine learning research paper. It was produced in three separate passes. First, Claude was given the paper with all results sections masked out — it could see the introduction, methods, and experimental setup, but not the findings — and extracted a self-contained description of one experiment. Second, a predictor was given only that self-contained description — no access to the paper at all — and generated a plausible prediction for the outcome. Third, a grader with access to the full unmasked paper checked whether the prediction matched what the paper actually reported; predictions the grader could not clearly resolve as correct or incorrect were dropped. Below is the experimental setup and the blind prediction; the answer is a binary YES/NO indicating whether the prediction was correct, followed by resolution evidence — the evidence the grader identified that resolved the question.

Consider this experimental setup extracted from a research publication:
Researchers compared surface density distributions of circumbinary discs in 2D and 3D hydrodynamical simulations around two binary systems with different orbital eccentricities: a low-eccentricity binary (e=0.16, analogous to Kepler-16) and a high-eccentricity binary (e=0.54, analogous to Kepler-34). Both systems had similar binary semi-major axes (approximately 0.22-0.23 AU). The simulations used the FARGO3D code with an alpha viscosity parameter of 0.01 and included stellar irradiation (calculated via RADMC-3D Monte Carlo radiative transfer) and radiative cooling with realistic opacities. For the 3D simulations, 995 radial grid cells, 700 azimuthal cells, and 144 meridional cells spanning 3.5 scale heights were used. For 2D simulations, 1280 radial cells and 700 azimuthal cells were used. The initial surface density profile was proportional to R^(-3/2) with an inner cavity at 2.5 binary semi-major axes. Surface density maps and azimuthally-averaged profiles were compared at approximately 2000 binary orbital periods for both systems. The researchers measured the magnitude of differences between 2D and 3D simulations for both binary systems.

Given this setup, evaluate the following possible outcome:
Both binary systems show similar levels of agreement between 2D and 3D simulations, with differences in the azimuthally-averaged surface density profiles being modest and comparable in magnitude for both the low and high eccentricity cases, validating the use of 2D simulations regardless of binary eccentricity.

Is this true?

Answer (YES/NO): NO